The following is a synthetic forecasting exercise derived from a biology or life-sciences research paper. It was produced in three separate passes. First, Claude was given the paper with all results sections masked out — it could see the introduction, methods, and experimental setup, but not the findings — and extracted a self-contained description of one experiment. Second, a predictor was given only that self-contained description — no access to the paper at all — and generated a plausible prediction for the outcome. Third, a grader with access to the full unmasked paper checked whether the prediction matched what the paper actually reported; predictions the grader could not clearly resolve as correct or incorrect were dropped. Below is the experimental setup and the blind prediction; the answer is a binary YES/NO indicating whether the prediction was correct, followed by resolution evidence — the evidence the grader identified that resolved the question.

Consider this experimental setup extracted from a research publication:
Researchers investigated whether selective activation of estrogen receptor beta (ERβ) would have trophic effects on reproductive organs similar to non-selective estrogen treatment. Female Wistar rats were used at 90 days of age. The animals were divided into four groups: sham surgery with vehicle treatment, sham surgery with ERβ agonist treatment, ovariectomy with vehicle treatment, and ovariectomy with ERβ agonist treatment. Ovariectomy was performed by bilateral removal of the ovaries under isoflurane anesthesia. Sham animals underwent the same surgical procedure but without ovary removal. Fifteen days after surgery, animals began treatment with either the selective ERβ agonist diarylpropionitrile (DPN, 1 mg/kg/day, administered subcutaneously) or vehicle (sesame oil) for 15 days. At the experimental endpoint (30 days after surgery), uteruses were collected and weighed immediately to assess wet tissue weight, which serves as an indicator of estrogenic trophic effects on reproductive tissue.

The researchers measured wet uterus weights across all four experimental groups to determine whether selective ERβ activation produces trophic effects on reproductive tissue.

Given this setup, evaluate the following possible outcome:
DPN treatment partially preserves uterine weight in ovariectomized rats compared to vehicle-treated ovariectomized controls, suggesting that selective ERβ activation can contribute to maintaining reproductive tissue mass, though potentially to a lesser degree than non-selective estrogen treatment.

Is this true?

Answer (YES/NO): NO